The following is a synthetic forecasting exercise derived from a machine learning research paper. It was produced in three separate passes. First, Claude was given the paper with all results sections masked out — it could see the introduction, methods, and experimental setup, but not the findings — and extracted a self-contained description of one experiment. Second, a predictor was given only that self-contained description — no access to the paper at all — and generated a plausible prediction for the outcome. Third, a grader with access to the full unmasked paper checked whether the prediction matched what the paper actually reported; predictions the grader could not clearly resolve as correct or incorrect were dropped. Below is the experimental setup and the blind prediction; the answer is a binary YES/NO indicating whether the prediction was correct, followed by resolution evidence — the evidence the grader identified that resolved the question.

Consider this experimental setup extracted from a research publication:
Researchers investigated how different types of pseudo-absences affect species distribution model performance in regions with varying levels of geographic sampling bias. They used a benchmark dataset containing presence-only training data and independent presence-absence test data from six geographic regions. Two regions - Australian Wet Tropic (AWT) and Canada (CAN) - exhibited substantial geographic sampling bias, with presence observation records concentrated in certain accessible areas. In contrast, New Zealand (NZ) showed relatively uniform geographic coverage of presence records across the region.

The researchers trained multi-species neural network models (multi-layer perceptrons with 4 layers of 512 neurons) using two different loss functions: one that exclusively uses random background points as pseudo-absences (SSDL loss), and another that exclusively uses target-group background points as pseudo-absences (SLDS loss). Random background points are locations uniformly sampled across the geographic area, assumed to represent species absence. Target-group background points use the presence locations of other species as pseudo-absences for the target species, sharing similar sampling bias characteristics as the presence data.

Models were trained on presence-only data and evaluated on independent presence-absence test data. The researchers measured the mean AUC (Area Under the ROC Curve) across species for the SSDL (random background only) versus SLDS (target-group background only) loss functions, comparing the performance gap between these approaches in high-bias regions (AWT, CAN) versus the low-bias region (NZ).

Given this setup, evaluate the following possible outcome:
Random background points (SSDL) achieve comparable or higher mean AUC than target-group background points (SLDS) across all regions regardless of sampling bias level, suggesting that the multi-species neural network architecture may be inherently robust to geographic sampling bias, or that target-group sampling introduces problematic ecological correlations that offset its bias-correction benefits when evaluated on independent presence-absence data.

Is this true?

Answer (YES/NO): NO